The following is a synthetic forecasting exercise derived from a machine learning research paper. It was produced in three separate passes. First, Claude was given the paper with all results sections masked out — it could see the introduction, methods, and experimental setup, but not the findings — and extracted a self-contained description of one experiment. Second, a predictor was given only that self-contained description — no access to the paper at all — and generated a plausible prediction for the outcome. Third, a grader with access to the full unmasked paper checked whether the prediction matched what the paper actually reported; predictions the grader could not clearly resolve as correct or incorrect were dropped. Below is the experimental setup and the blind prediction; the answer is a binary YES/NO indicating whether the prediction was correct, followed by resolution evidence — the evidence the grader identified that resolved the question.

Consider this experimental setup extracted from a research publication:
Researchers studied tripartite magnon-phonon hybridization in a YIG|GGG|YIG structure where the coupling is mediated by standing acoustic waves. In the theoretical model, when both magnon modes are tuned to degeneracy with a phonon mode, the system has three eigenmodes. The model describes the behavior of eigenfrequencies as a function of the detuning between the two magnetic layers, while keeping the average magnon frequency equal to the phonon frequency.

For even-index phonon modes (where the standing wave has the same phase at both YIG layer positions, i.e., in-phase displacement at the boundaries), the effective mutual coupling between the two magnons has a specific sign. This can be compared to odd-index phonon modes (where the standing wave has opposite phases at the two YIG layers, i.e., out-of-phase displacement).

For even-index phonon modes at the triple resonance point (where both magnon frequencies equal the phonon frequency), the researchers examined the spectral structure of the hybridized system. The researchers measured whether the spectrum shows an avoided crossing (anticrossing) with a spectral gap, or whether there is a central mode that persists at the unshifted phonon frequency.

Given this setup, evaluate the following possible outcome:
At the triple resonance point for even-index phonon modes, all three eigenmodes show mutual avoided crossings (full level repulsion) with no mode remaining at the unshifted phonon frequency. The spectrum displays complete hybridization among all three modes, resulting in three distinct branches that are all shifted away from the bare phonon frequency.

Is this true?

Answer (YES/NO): NO